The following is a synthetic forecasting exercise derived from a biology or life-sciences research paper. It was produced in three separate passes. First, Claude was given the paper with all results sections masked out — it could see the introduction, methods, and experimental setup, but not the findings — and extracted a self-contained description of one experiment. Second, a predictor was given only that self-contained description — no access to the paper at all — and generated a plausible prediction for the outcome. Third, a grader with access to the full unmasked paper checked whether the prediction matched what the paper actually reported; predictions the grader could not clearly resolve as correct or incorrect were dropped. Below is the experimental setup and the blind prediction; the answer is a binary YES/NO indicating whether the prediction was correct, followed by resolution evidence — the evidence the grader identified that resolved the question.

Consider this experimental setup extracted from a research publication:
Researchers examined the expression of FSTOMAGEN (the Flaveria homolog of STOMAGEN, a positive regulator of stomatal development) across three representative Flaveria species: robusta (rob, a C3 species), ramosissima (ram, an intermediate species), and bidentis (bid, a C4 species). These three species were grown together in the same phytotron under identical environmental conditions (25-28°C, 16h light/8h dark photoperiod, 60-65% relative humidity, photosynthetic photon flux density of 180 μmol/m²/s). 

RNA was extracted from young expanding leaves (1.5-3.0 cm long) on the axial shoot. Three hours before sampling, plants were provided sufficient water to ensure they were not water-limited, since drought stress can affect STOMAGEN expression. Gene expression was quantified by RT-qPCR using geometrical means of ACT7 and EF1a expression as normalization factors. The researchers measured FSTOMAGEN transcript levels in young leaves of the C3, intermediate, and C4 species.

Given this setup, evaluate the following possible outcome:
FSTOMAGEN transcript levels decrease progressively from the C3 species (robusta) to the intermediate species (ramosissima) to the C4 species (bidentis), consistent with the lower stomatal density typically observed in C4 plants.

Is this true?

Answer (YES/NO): YES